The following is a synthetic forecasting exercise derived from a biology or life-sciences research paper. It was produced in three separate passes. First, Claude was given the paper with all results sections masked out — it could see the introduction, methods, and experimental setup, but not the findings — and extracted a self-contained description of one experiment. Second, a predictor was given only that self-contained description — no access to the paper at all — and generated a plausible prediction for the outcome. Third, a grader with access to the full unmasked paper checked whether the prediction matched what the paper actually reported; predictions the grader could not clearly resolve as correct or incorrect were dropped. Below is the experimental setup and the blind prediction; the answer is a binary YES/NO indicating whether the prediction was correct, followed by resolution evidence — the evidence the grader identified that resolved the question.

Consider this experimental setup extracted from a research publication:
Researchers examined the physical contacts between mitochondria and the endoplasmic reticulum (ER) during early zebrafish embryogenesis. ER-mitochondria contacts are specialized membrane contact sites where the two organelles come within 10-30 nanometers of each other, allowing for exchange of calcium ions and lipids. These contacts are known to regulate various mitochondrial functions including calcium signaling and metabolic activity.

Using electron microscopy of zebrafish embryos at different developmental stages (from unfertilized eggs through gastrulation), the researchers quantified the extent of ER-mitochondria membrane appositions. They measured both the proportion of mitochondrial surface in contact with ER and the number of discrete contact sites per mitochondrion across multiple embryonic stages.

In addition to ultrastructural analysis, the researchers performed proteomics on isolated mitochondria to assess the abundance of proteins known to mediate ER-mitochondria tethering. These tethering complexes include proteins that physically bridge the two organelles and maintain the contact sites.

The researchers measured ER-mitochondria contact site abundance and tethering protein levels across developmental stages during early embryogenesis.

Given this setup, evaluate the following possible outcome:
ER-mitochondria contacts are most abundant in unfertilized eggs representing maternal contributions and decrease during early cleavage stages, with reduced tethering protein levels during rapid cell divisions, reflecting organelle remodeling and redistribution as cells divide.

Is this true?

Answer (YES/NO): NO